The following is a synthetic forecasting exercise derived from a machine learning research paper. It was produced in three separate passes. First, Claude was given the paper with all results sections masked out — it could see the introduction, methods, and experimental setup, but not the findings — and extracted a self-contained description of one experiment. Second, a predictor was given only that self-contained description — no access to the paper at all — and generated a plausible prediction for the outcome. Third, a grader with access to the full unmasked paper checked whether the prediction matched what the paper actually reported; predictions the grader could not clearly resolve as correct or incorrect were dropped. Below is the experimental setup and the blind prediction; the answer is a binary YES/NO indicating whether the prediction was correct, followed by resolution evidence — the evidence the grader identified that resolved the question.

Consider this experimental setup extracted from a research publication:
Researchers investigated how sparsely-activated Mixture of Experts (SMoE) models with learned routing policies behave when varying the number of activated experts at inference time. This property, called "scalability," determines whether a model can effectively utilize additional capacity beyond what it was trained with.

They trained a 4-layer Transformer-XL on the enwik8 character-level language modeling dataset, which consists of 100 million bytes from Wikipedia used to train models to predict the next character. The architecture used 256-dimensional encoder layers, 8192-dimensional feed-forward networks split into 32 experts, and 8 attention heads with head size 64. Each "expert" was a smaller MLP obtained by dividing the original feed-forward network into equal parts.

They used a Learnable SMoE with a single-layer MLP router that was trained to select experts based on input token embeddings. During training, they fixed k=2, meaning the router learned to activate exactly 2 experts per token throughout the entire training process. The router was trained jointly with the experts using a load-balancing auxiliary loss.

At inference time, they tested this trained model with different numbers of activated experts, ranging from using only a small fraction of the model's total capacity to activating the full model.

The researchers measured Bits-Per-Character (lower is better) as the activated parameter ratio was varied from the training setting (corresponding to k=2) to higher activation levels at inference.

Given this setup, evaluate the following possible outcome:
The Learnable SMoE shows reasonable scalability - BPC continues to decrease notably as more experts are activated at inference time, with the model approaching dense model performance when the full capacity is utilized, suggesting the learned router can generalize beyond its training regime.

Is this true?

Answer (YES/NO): NO